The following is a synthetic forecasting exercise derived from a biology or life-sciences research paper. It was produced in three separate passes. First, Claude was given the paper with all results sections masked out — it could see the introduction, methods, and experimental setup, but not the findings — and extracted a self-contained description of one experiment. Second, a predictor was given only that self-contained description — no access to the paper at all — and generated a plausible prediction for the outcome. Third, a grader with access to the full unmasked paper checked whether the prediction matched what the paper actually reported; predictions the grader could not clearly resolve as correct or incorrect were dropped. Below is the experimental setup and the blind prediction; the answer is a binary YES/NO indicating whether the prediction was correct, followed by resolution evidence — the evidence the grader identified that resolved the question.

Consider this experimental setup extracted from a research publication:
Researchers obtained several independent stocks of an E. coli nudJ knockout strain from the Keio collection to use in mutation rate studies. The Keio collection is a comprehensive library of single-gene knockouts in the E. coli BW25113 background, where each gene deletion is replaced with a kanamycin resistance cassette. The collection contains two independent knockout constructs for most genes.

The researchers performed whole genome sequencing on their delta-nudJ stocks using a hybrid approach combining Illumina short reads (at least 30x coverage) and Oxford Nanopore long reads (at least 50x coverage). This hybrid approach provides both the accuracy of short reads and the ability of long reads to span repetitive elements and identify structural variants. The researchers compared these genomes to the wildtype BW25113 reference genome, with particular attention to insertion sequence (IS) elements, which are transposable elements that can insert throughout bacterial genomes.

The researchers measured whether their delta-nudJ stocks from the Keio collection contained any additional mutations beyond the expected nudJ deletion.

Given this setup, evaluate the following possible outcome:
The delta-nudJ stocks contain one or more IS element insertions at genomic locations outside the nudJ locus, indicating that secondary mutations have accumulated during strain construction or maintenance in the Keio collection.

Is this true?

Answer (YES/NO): YES